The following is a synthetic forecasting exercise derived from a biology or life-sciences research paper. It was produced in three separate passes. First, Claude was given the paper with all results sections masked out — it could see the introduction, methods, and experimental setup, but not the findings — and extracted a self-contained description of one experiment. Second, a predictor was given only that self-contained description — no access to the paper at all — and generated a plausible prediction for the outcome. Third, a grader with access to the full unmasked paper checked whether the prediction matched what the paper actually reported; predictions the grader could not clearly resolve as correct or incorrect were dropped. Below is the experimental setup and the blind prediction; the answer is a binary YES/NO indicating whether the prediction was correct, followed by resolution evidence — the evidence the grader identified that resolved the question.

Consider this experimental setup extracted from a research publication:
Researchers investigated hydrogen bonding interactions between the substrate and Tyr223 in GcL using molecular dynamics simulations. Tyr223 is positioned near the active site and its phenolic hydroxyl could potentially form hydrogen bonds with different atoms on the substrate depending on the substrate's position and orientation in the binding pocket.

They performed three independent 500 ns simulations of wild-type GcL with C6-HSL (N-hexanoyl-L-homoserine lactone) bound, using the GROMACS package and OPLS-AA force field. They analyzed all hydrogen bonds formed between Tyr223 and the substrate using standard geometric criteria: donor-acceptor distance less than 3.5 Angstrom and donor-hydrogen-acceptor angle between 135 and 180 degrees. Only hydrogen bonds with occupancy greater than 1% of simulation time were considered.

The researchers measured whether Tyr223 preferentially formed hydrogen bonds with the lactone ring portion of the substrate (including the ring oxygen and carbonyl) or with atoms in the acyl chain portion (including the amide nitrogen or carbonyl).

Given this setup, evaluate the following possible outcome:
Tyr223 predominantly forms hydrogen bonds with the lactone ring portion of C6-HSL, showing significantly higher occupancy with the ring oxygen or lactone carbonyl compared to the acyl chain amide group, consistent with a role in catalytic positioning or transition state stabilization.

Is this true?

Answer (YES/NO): NO